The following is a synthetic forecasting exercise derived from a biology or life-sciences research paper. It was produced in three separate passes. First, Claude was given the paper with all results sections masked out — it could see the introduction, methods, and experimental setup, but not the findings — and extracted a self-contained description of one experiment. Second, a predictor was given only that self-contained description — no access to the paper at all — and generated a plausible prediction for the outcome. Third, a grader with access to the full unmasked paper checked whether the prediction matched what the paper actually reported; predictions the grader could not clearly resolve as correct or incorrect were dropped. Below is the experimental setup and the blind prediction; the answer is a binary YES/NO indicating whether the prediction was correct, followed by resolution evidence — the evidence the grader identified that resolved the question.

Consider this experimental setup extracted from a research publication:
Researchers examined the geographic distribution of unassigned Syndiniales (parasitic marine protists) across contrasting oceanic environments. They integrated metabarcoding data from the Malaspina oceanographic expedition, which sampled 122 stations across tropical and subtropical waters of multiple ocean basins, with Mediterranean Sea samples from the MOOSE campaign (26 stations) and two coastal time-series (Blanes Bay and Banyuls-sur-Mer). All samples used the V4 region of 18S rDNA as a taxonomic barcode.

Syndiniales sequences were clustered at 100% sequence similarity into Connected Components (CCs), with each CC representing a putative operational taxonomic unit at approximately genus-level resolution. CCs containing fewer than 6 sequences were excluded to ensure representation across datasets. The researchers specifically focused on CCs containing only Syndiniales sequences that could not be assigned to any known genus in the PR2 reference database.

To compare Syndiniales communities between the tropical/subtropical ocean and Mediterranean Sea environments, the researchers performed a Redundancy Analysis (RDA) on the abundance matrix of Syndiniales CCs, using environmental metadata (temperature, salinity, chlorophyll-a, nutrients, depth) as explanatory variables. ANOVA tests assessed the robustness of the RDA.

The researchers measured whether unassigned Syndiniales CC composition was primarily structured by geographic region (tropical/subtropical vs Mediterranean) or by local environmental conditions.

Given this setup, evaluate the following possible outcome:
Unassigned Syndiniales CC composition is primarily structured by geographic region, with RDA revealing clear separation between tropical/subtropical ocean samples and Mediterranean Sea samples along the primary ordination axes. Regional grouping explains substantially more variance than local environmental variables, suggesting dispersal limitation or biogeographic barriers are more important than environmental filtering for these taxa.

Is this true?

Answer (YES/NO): NO